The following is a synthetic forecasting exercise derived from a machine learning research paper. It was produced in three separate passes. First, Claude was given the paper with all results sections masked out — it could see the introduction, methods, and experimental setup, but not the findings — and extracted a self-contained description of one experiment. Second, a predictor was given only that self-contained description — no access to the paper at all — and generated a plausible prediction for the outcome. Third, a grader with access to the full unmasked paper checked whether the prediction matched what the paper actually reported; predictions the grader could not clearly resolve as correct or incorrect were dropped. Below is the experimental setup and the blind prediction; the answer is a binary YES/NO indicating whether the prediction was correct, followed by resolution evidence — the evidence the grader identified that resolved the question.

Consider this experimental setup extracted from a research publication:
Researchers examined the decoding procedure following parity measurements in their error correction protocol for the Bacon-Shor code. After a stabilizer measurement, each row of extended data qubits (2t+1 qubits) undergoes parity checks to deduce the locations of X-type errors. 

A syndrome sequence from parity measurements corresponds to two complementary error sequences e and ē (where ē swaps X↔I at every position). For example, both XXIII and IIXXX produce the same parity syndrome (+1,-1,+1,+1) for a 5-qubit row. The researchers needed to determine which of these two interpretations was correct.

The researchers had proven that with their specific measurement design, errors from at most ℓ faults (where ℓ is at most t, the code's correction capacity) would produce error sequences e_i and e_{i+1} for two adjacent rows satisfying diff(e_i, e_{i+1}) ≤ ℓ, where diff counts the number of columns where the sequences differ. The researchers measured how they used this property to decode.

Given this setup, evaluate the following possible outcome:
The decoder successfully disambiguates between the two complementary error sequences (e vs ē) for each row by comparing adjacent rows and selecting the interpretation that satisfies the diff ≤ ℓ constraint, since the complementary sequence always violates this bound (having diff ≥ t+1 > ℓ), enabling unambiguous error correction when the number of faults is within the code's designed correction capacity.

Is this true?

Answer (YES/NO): NO